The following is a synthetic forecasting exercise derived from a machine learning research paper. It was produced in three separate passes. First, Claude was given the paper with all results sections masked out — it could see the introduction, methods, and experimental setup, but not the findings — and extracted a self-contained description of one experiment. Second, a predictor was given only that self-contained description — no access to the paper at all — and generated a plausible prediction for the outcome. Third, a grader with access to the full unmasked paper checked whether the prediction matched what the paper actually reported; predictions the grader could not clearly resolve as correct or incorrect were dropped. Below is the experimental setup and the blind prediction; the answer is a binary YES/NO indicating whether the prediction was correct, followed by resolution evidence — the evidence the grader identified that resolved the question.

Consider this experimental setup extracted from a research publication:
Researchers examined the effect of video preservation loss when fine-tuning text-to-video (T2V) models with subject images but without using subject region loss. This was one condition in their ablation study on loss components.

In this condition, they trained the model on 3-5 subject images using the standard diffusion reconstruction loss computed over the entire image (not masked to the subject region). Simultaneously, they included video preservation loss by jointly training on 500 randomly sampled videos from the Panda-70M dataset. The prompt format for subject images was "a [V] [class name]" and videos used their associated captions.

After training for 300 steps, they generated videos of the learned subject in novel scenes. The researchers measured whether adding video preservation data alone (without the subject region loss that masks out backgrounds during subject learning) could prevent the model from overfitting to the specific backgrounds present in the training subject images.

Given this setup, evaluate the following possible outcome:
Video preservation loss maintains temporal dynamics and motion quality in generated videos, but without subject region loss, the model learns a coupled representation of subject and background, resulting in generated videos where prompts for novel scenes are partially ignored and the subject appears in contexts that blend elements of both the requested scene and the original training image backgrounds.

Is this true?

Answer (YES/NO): NO